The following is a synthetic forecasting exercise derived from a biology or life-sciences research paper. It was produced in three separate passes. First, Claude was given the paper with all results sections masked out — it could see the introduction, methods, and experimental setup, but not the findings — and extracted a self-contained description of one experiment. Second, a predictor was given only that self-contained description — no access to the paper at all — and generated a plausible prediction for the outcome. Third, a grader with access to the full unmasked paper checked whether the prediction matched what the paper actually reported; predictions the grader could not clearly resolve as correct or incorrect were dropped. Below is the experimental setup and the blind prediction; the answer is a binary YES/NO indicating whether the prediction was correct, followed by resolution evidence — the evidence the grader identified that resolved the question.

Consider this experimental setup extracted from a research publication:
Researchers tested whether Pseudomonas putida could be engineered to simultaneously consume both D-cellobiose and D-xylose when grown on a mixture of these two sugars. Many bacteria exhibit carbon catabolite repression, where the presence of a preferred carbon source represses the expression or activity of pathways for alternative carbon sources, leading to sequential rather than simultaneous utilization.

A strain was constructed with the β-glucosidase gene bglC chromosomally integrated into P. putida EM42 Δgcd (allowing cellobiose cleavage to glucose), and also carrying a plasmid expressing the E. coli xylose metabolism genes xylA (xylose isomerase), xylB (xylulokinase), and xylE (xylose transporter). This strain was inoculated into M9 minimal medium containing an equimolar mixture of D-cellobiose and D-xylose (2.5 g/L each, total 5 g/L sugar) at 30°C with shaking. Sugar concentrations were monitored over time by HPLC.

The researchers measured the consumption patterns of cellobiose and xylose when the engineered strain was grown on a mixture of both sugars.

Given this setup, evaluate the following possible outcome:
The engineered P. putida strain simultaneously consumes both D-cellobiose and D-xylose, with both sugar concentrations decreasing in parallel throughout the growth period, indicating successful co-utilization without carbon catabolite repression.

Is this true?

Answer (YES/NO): NO